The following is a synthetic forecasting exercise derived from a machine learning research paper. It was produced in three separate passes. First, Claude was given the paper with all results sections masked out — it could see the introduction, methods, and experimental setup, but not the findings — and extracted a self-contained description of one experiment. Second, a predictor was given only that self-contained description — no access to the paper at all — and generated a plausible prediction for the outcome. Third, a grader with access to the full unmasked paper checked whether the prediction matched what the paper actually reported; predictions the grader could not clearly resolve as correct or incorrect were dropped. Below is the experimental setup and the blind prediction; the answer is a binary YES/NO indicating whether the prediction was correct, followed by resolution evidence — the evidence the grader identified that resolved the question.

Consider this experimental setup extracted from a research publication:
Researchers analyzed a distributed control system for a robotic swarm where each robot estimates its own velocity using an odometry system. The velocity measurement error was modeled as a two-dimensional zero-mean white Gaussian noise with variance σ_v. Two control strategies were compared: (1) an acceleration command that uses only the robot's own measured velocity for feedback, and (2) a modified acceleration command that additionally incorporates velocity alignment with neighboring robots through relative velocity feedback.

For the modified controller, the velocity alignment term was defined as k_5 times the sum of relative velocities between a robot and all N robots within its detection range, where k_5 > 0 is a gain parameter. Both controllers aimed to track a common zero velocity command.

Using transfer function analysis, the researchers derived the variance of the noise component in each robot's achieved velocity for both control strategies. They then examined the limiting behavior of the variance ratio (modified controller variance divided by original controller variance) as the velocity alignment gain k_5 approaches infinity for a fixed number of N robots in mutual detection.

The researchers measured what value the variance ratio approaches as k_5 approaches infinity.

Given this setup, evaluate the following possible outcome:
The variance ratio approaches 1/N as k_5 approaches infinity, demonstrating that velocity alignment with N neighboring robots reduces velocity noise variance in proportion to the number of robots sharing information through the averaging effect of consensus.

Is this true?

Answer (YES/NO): YES